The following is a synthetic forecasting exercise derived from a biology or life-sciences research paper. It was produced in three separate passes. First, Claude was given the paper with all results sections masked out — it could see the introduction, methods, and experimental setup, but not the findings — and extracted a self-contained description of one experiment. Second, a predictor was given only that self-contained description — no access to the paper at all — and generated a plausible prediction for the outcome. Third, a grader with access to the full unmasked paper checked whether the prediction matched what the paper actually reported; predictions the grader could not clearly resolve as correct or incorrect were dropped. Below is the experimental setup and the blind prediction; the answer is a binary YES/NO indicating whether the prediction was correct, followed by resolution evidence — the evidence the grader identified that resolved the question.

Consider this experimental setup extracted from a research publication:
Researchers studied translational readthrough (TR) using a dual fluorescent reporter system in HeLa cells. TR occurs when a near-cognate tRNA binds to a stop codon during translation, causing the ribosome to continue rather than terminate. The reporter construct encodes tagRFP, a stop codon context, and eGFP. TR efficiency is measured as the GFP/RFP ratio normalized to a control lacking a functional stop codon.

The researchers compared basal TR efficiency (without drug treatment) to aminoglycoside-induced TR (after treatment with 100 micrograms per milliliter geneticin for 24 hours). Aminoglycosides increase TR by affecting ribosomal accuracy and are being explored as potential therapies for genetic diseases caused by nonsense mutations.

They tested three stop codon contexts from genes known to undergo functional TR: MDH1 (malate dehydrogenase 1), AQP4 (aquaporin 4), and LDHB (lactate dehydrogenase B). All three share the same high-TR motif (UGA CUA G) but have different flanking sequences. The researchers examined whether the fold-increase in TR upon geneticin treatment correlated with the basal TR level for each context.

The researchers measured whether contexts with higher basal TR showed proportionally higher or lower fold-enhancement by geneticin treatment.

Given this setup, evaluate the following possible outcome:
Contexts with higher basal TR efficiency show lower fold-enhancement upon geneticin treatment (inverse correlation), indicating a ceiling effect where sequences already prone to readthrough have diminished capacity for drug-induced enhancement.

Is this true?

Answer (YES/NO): NO